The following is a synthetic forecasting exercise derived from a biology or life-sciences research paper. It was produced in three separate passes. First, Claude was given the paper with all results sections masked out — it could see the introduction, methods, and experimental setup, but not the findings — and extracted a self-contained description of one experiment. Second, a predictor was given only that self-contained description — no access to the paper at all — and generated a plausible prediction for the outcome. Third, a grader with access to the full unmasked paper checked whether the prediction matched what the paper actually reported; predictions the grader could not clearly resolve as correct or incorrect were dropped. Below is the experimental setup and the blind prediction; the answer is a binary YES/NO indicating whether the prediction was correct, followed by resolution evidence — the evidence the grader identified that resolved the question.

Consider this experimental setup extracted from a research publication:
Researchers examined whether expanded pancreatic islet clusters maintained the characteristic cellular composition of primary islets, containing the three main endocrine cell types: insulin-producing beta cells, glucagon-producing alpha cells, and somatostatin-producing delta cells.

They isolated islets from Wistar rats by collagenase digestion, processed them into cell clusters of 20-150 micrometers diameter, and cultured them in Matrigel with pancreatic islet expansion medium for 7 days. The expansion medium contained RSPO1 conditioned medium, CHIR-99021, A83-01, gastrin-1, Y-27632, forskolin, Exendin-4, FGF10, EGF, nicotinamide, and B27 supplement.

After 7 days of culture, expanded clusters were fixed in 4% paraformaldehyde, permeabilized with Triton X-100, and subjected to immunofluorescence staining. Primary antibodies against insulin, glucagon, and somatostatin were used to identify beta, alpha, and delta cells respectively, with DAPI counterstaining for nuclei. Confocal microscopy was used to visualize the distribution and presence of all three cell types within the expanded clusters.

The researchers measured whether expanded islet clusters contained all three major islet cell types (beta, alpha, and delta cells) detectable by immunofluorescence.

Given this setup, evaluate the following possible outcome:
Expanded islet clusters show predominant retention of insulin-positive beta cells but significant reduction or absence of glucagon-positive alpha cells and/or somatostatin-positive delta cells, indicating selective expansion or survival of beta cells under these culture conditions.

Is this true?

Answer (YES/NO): NO